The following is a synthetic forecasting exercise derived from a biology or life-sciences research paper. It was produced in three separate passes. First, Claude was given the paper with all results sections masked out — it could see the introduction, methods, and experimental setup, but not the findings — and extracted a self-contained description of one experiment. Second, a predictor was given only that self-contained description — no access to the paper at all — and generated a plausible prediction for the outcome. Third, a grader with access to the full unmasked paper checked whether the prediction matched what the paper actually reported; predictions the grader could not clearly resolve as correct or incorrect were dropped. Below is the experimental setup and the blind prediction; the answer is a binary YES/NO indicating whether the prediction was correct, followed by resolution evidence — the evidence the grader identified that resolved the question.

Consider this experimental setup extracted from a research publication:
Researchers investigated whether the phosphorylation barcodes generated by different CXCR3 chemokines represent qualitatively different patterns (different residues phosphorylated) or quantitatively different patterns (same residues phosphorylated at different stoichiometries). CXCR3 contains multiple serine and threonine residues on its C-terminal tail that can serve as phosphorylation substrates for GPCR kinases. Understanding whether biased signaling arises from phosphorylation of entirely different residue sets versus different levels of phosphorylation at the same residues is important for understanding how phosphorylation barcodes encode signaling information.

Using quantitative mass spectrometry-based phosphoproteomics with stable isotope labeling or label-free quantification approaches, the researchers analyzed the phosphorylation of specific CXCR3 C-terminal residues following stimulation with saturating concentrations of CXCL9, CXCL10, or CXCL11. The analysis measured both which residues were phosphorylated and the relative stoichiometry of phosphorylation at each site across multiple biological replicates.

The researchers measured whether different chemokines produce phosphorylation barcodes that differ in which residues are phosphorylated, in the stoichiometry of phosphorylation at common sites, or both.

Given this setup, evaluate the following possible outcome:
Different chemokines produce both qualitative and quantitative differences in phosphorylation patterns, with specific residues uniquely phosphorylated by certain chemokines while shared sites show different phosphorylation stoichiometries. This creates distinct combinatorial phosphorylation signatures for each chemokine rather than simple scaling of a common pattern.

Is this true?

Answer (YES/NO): YES